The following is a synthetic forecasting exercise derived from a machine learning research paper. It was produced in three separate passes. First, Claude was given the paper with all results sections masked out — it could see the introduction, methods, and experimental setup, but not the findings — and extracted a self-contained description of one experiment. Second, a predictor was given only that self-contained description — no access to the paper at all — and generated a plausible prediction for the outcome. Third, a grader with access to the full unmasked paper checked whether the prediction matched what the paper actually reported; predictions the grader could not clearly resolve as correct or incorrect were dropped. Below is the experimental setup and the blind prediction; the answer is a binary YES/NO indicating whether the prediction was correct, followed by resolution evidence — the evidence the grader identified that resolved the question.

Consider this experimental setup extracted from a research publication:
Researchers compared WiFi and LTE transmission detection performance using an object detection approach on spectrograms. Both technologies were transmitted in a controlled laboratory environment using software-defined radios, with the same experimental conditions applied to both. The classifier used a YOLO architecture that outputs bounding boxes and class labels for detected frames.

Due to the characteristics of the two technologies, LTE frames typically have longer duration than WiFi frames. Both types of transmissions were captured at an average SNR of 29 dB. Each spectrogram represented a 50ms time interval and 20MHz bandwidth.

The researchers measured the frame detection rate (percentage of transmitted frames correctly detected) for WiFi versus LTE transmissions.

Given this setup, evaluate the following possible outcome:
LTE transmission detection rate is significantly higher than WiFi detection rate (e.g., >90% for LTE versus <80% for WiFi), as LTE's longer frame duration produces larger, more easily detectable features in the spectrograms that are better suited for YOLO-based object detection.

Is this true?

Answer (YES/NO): NO